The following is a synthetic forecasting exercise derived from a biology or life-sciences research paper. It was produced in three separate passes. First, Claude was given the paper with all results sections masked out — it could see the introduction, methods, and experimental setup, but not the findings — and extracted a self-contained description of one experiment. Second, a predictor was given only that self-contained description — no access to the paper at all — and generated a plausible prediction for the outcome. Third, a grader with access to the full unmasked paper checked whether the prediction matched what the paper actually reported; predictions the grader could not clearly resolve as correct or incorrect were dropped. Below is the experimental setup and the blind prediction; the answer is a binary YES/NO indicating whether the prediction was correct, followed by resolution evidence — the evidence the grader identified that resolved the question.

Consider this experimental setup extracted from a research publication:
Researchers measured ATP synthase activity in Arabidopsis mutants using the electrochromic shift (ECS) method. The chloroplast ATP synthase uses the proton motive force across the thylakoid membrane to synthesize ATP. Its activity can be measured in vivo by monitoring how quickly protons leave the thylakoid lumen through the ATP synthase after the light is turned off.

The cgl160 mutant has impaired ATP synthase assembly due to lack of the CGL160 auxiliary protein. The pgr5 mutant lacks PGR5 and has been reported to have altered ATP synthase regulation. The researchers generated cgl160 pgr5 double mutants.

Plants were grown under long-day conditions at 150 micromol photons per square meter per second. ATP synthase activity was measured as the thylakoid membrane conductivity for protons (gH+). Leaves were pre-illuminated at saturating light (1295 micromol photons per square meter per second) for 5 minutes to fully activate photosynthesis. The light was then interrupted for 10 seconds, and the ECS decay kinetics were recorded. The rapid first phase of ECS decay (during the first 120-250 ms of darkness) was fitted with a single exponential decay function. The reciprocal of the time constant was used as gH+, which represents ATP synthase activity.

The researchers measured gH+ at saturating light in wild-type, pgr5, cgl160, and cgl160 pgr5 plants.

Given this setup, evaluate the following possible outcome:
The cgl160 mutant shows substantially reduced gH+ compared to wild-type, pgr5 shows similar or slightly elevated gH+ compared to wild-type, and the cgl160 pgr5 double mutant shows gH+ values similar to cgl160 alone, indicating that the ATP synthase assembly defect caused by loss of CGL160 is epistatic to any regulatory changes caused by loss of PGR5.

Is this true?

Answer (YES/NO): NO